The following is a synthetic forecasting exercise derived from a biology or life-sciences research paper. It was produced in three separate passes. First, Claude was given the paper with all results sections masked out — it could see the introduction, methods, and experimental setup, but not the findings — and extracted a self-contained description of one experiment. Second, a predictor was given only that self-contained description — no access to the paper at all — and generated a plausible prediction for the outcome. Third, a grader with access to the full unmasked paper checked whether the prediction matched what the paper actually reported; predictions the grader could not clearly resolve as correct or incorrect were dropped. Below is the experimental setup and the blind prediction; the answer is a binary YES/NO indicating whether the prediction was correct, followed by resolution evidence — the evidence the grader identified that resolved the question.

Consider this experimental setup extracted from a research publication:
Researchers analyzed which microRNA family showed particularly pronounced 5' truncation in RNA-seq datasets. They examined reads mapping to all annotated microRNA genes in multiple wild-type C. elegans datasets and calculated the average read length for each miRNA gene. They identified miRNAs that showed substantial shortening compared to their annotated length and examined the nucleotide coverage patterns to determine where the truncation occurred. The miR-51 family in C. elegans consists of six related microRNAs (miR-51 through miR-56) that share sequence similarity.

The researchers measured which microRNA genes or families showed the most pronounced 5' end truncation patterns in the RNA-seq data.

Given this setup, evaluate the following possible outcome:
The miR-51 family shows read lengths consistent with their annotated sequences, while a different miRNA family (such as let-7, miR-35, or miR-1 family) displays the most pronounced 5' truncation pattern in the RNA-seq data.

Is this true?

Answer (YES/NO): NO